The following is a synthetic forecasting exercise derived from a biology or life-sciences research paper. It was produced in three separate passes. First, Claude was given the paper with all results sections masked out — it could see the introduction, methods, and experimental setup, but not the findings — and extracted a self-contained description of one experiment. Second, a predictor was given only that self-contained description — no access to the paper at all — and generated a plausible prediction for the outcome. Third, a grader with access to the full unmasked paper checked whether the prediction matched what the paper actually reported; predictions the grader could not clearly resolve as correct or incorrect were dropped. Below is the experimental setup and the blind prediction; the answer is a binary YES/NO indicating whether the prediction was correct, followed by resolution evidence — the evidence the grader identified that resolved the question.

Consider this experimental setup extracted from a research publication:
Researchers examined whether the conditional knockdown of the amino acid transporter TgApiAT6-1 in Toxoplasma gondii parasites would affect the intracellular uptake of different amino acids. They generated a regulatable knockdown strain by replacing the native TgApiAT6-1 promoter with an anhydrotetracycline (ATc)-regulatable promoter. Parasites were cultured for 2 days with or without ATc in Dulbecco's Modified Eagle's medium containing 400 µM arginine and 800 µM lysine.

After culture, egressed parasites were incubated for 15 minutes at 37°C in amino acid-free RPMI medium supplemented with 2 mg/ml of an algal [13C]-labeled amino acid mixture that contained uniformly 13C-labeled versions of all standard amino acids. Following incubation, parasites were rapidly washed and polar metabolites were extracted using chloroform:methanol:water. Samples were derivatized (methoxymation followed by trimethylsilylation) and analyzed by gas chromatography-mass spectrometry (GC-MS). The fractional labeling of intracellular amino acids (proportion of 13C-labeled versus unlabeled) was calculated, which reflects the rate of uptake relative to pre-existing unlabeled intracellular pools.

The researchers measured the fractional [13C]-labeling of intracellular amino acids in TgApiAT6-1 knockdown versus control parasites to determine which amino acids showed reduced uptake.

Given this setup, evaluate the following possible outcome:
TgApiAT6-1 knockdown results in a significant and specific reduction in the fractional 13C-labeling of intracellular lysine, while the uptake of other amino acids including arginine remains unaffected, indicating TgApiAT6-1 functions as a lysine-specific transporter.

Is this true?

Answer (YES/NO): NO